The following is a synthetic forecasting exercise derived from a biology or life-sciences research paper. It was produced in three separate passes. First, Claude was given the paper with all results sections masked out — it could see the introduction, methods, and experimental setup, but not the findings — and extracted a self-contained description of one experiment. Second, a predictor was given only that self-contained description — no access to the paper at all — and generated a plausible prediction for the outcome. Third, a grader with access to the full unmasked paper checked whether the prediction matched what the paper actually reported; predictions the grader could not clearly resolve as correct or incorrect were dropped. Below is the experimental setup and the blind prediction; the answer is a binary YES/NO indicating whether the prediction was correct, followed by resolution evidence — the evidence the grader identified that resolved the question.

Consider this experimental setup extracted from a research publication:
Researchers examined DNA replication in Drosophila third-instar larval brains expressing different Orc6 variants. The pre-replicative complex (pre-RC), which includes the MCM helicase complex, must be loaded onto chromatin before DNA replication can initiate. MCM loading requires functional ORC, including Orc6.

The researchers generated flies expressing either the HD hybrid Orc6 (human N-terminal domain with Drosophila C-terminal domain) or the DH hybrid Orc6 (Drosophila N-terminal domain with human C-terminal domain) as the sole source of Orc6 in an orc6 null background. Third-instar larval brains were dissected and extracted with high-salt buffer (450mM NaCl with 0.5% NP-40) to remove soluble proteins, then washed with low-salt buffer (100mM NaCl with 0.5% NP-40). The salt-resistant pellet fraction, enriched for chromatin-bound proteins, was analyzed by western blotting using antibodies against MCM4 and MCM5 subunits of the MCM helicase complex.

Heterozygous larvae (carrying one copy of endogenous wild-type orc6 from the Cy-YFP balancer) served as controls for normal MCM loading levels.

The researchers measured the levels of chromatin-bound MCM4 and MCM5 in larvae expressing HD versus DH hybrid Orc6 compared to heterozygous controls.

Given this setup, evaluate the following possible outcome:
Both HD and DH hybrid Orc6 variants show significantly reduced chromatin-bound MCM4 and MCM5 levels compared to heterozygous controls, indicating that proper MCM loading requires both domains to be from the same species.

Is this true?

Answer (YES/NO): NO